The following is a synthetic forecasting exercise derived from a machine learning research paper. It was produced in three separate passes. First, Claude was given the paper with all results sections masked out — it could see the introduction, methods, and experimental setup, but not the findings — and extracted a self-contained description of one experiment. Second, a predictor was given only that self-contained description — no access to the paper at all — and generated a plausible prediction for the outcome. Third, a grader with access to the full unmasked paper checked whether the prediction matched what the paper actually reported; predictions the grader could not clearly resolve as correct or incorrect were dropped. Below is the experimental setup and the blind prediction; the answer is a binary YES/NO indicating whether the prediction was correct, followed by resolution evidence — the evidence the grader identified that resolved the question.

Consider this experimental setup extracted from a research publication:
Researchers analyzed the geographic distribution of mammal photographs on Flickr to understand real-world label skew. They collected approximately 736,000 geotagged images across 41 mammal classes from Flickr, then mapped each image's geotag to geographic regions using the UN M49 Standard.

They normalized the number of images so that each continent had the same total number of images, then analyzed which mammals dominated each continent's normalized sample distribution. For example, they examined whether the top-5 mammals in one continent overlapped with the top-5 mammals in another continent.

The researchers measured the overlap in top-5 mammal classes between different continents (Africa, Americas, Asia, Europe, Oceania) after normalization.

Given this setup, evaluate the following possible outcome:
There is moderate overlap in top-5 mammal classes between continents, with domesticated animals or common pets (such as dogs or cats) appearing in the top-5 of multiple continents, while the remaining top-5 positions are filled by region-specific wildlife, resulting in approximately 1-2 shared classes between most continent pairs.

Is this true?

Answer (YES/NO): NO